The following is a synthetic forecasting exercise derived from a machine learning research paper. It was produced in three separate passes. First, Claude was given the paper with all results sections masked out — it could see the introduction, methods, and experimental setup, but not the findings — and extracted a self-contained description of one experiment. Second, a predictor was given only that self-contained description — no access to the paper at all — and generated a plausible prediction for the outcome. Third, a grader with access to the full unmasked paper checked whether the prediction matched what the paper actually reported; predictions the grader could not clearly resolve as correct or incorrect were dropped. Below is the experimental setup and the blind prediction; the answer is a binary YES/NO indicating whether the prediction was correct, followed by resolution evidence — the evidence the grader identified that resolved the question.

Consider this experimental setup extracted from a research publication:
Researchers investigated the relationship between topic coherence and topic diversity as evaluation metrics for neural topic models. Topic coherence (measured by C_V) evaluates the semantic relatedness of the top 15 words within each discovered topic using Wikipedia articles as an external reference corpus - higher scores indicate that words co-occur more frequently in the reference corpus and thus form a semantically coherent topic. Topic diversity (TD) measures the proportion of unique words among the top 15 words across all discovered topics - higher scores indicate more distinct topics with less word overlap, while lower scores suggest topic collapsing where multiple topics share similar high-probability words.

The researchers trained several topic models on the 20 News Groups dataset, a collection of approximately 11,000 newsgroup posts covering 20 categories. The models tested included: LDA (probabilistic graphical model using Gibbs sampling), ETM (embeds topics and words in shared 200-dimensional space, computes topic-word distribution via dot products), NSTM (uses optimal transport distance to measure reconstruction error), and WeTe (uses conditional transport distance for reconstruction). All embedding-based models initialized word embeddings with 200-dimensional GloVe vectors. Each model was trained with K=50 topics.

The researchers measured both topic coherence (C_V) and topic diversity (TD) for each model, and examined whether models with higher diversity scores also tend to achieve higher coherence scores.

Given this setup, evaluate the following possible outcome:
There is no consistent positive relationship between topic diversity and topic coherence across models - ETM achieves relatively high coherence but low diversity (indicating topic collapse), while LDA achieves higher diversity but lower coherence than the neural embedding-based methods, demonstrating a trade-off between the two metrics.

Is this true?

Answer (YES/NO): NO